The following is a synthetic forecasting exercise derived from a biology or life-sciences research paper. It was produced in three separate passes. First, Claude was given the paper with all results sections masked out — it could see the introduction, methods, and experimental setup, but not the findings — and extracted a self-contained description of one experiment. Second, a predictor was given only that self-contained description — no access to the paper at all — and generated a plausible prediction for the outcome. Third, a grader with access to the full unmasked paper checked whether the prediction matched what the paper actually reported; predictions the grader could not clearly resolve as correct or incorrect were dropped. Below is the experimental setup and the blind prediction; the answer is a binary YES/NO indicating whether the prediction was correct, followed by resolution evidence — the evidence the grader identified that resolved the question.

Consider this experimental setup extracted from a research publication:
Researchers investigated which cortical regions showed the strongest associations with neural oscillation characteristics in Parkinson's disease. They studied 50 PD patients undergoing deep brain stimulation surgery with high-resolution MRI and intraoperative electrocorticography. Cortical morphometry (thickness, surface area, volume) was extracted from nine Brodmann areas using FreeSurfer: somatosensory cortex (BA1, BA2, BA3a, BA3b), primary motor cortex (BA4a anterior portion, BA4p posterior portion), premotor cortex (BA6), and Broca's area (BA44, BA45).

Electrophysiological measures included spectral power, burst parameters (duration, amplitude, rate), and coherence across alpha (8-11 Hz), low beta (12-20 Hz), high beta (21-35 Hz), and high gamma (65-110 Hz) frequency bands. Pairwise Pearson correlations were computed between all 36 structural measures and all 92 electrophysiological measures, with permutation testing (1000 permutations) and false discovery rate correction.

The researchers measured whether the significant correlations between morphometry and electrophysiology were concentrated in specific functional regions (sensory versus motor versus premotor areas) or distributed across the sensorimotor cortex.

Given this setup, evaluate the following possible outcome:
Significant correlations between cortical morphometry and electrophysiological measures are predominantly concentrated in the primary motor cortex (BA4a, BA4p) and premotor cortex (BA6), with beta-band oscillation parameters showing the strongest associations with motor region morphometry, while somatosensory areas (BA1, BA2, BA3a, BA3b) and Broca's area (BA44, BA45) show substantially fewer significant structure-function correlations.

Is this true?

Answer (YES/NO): NO